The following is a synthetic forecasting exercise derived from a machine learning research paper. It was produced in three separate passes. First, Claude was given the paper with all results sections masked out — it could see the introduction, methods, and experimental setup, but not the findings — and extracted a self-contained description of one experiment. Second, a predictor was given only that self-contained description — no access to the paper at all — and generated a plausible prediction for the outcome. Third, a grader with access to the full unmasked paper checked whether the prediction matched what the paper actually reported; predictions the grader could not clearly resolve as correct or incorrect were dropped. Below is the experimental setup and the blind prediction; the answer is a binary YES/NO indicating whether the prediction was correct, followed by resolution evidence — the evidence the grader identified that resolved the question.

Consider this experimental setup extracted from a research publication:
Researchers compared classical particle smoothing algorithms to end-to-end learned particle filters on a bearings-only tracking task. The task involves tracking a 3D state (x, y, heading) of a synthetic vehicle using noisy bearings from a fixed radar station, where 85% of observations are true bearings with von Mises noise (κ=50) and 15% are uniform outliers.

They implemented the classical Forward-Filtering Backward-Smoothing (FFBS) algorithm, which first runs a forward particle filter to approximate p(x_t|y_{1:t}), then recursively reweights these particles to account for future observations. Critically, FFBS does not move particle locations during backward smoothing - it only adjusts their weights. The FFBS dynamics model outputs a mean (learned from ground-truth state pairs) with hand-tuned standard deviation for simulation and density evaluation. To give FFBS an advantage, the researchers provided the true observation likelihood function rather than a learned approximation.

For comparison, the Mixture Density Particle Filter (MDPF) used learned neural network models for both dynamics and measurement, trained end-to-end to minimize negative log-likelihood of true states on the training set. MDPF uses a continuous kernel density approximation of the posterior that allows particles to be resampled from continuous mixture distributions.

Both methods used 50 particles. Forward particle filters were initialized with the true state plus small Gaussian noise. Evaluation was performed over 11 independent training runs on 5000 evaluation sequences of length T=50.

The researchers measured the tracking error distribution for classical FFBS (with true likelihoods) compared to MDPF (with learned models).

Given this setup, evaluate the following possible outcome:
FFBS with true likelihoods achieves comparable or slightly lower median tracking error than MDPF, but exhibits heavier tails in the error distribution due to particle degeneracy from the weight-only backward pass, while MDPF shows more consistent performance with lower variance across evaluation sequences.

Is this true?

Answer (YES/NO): NO